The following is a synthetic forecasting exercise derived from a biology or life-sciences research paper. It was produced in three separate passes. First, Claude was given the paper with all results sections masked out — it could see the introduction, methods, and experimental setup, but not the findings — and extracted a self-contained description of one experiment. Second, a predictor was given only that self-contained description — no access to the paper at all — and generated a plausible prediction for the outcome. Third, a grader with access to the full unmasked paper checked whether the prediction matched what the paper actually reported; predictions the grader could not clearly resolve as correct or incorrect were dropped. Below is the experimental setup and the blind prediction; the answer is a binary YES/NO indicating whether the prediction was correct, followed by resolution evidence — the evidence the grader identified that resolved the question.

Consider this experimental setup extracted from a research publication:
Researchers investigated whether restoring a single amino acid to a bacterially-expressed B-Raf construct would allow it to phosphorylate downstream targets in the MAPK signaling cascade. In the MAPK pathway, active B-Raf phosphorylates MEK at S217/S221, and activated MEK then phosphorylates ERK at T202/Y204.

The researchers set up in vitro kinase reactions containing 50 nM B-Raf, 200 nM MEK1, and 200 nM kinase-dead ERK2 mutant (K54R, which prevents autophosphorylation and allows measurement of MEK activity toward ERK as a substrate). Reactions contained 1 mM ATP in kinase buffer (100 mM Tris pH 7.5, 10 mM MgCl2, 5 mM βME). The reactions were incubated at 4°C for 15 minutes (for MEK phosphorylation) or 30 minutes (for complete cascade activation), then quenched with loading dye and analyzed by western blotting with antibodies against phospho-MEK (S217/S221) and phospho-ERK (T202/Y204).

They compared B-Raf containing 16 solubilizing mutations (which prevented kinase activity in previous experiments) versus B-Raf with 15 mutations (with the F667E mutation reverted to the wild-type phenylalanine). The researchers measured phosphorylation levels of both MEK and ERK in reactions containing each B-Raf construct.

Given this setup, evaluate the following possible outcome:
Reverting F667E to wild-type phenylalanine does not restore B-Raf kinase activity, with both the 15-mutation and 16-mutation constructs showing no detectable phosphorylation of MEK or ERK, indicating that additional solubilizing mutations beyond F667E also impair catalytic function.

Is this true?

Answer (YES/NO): NO